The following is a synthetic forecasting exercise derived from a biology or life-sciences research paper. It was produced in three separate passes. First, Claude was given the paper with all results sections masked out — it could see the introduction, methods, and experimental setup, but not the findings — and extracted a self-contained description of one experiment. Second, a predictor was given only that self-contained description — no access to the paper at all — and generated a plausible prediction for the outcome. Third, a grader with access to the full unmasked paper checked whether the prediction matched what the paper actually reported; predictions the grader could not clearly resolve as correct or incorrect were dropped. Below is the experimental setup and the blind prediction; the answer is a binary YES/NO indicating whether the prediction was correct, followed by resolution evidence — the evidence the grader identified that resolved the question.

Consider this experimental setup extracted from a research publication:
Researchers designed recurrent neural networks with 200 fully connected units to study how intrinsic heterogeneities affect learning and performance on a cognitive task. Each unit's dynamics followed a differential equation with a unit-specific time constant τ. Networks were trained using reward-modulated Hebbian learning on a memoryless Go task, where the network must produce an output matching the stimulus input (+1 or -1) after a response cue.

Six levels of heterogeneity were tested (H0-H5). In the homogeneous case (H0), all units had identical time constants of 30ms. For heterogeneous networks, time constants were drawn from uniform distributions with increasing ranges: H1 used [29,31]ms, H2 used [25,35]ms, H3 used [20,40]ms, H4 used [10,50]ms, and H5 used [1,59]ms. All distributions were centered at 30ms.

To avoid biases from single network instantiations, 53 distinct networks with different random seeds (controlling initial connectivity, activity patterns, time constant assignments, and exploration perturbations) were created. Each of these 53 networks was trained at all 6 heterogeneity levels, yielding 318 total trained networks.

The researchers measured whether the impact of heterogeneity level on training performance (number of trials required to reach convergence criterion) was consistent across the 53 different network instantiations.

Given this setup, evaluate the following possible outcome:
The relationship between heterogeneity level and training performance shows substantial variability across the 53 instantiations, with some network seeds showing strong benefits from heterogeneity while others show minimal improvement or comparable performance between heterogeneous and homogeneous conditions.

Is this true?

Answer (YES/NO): YES